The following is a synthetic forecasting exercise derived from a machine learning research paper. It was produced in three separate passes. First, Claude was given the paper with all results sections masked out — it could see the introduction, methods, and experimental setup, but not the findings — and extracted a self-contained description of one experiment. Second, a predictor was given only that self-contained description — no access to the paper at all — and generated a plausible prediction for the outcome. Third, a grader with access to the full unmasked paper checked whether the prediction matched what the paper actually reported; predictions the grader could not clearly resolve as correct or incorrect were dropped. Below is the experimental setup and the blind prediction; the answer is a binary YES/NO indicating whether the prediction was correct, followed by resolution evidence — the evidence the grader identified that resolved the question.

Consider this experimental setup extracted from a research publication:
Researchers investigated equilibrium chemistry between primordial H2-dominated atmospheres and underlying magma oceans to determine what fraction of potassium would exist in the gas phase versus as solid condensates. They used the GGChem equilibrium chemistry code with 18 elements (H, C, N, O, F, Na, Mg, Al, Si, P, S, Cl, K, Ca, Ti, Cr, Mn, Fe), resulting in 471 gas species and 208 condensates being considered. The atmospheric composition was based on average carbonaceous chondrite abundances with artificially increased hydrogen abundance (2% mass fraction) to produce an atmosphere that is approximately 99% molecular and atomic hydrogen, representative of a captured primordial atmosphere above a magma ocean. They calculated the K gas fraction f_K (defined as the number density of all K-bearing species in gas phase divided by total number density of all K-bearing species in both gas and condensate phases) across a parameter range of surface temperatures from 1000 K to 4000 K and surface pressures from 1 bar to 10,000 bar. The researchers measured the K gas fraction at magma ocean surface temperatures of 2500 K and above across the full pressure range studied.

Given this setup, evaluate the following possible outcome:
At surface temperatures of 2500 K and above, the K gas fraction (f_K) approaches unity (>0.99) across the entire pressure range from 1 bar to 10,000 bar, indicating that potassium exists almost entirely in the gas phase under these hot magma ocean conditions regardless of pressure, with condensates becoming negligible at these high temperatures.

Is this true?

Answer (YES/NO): YES